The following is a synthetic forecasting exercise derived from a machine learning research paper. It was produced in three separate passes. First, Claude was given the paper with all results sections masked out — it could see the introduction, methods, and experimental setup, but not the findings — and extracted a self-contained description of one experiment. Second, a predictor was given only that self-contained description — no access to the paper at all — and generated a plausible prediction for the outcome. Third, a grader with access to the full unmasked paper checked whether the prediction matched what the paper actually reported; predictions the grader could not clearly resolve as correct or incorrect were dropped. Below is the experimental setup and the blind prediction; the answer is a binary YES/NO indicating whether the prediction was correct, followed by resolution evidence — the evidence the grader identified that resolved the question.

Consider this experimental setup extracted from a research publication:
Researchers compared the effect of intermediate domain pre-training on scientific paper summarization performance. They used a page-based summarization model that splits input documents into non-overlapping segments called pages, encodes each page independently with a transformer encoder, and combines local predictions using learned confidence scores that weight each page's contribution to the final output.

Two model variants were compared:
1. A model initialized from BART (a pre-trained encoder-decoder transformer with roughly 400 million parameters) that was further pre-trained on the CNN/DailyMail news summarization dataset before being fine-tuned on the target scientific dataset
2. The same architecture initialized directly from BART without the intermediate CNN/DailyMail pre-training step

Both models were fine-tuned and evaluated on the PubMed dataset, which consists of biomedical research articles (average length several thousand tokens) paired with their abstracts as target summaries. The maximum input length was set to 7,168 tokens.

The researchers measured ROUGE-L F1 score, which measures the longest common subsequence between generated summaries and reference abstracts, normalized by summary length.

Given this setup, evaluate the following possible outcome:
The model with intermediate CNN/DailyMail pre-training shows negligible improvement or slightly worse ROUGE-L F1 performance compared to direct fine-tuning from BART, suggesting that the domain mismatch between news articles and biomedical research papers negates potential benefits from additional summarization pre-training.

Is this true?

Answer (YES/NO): YES